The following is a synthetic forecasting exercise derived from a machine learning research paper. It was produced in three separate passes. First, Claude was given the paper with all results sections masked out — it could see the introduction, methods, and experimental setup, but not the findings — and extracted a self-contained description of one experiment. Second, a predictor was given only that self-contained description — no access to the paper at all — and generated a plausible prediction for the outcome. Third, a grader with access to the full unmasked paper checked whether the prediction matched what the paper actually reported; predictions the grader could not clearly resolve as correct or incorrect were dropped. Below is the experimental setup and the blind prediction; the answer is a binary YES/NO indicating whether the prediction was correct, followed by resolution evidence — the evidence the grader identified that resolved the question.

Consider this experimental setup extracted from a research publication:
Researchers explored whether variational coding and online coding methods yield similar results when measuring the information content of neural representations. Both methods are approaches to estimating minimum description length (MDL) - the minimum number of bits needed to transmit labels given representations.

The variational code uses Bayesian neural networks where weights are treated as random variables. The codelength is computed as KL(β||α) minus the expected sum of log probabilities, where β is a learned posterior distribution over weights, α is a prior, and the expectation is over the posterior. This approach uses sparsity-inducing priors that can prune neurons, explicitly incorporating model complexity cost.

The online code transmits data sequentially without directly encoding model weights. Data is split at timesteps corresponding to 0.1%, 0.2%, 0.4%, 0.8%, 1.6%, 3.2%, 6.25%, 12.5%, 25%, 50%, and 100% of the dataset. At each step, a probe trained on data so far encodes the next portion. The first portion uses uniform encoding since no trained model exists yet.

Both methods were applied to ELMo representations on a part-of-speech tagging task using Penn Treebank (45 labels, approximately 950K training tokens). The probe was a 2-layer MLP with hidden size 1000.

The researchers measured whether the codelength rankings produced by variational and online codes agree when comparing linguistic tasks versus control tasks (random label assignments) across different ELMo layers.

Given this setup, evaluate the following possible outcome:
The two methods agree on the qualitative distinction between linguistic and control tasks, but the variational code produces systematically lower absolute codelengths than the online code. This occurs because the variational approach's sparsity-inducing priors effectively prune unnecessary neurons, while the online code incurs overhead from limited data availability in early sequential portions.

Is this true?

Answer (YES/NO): NO